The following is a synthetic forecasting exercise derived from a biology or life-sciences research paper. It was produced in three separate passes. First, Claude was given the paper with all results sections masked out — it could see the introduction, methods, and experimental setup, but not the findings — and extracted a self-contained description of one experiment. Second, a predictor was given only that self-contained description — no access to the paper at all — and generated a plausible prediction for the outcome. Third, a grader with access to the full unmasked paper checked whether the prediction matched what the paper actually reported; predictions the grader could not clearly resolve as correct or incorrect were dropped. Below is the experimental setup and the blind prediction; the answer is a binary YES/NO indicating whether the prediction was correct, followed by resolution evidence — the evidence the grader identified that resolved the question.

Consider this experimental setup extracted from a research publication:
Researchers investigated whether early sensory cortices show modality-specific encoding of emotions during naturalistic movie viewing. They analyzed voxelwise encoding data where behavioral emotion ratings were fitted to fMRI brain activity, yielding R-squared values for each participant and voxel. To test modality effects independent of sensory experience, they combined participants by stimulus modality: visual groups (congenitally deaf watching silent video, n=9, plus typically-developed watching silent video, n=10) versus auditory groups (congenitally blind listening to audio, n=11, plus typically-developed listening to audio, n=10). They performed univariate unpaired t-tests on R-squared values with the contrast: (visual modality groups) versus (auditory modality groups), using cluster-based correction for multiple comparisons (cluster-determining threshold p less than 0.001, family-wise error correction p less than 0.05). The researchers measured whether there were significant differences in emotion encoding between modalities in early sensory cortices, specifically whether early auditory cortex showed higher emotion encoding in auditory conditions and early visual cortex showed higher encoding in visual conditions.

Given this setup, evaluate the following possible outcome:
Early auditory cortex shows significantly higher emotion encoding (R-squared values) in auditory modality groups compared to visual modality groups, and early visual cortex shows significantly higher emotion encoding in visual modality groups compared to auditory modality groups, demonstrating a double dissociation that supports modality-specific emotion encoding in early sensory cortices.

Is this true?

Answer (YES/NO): YES